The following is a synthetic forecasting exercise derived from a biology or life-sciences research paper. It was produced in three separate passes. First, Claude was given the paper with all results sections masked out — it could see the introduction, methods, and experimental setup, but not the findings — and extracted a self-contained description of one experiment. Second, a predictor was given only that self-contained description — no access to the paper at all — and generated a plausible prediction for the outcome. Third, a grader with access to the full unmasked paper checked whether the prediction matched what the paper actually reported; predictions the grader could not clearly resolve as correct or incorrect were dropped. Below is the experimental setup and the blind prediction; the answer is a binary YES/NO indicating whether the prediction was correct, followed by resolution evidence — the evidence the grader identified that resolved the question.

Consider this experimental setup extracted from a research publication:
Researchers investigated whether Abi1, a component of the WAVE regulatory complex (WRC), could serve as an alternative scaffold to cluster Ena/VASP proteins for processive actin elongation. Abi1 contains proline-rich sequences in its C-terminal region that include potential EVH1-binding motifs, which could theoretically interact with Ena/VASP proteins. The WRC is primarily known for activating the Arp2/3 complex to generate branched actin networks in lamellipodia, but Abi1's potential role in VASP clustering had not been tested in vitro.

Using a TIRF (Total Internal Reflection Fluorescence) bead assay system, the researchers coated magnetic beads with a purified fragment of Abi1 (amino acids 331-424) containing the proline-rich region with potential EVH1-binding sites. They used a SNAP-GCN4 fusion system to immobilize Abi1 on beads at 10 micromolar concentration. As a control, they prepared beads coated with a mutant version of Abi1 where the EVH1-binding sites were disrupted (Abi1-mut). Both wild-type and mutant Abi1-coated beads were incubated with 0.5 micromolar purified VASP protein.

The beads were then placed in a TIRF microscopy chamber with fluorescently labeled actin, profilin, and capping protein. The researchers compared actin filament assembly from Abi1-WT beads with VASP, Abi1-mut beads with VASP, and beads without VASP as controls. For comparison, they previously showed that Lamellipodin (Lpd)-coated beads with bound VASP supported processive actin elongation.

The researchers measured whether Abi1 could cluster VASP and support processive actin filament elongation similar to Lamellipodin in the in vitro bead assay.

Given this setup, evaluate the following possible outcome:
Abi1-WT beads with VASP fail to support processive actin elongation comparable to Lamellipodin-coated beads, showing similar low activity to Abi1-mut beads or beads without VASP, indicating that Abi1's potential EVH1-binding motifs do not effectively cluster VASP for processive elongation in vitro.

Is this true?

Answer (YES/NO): NO